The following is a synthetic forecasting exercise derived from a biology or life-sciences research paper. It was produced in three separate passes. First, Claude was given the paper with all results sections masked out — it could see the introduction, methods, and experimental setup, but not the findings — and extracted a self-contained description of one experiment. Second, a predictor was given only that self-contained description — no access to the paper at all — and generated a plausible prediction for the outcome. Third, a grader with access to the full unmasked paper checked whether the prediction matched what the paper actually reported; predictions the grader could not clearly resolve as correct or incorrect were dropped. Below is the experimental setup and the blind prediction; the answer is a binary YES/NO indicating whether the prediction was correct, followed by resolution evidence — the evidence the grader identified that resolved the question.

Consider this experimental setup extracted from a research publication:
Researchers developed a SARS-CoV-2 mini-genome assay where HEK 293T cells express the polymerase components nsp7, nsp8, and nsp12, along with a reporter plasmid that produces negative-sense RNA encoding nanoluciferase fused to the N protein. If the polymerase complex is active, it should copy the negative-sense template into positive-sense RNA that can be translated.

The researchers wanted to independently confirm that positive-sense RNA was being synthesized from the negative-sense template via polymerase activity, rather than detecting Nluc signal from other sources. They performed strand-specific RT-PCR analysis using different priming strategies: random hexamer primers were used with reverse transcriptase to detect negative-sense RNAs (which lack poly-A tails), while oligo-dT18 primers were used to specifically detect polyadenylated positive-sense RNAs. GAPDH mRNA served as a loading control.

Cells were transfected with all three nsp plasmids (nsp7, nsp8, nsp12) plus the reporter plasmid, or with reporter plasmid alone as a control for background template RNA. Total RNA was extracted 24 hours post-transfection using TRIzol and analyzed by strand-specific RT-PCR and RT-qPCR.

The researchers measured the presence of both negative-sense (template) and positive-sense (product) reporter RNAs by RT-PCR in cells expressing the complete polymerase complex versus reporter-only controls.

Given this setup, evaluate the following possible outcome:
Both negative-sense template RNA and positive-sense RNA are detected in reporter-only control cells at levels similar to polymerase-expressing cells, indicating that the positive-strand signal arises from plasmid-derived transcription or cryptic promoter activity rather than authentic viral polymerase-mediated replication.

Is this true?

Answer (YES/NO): NO